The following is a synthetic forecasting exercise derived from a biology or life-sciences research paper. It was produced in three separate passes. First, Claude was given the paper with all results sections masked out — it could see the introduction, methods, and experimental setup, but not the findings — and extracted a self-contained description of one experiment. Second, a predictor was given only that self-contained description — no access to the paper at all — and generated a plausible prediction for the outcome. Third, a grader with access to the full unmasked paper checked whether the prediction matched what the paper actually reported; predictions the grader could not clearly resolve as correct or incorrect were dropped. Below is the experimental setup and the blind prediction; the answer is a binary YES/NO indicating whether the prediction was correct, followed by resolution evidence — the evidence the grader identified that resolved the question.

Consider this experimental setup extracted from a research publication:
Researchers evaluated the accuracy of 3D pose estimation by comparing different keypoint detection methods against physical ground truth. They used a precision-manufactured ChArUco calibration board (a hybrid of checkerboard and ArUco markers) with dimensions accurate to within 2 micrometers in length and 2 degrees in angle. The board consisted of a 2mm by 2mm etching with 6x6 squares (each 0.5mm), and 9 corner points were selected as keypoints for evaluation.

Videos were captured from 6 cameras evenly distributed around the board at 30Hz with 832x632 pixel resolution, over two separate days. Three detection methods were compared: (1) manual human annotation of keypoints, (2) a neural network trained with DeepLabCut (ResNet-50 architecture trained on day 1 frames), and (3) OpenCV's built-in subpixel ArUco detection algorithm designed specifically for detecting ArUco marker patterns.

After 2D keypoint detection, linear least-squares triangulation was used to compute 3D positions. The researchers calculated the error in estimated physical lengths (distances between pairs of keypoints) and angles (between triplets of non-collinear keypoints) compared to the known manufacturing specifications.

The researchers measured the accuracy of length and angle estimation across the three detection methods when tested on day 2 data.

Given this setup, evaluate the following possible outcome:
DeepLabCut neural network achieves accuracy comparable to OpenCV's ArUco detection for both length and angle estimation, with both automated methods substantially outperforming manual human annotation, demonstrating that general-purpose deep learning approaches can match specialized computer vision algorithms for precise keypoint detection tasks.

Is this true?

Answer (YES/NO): NO